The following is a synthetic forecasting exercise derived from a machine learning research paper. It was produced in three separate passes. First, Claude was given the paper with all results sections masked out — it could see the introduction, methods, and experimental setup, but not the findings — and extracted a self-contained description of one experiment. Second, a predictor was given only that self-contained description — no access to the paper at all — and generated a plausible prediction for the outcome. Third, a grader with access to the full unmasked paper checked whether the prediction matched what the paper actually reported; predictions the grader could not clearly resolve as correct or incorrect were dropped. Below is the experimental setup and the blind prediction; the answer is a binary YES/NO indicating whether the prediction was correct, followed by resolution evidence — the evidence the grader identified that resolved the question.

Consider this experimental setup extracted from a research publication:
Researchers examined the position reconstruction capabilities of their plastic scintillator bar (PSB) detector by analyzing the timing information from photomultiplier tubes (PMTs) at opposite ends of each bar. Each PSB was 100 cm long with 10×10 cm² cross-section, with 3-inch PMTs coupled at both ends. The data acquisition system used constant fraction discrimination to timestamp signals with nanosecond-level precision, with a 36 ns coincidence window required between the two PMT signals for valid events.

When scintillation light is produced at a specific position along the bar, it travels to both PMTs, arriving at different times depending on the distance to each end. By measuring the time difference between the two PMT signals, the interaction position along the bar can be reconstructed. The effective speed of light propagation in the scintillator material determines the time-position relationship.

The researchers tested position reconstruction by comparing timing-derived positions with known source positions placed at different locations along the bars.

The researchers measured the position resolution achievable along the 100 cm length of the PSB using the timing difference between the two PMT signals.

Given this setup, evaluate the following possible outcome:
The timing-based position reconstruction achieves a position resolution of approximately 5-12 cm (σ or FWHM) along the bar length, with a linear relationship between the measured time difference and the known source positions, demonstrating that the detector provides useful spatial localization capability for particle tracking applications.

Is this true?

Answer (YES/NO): NO